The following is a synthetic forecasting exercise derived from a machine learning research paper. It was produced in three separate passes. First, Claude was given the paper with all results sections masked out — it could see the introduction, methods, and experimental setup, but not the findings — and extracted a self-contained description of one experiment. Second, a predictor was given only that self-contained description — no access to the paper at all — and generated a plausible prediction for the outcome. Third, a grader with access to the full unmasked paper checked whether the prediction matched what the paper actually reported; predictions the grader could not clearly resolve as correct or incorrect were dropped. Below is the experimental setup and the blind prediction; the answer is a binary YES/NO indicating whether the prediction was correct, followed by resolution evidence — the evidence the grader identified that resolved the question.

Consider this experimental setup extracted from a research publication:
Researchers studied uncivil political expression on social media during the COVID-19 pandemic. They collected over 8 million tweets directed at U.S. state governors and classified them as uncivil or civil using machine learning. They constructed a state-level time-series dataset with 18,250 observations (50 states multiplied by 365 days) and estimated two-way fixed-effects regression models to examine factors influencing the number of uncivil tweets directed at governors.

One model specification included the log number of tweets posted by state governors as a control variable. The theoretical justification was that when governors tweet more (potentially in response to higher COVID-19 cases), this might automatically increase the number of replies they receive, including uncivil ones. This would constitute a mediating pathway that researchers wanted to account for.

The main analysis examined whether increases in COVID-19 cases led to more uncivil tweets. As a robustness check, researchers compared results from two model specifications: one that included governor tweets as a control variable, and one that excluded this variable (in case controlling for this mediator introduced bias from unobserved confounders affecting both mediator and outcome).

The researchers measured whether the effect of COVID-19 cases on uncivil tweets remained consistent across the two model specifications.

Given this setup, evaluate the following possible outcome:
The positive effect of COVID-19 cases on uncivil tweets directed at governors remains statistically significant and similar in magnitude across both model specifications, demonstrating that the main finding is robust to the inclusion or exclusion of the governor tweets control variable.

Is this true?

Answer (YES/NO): YES